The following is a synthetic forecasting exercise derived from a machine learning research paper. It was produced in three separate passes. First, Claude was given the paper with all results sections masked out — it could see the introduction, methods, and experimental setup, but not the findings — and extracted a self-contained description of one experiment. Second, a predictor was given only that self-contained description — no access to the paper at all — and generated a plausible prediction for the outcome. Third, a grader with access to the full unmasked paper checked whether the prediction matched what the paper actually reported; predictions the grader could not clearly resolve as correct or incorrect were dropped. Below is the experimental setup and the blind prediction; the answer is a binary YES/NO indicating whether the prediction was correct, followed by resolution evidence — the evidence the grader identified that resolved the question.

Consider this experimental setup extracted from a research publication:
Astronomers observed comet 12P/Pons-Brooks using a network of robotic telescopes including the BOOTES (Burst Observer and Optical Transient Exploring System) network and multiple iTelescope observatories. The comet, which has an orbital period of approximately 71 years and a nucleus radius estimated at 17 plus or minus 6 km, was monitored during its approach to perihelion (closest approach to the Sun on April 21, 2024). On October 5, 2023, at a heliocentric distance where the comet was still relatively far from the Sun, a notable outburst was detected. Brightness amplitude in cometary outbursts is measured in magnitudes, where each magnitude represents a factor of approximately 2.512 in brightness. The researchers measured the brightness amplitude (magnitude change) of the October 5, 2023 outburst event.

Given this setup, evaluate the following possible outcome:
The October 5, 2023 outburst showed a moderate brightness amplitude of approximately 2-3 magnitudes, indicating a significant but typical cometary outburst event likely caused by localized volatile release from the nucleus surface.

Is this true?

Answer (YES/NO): NO